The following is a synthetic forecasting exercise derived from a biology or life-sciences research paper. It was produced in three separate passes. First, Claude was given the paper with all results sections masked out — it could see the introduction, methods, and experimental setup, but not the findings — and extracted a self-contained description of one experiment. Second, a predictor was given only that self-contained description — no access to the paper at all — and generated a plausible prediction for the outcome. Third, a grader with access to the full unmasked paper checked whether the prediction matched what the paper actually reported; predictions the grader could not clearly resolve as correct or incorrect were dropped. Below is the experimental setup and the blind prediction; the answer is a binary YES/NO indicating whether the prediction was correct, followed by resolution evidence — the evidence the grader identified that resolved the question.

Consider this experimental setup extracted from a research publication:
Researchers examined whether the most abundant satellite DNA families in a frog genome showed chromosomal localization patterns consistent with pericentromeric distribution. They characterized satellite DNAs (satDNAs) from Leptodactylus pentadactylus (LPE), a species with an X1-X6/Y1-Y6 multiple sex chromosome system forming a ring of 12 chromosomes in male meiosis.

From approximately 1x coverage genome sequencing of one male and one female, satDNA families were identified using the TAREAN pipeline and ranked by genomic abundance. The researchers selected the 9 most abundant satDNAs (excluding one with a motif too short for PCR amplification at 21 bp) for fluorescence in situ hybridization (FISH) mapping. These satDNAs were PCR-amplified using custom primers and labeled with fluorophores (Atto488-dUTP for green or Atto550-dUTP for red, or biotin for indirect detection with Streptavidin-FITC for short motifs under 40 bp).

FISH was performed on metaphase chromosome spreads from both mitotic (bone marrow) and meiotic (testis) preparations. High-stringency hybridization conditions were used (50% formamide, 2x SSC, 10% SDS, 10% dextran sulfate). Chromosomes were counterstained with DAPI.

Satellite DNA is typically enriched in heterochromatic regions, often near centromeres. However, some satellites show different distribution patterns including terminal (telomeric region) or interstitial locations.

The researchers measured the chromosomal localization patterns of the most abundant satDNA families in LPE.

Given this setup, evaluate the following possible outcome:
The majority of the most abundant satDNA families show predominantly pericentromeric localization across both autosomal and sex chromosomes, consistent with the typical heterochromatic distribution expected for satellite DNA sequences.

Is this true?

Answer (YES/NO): NO